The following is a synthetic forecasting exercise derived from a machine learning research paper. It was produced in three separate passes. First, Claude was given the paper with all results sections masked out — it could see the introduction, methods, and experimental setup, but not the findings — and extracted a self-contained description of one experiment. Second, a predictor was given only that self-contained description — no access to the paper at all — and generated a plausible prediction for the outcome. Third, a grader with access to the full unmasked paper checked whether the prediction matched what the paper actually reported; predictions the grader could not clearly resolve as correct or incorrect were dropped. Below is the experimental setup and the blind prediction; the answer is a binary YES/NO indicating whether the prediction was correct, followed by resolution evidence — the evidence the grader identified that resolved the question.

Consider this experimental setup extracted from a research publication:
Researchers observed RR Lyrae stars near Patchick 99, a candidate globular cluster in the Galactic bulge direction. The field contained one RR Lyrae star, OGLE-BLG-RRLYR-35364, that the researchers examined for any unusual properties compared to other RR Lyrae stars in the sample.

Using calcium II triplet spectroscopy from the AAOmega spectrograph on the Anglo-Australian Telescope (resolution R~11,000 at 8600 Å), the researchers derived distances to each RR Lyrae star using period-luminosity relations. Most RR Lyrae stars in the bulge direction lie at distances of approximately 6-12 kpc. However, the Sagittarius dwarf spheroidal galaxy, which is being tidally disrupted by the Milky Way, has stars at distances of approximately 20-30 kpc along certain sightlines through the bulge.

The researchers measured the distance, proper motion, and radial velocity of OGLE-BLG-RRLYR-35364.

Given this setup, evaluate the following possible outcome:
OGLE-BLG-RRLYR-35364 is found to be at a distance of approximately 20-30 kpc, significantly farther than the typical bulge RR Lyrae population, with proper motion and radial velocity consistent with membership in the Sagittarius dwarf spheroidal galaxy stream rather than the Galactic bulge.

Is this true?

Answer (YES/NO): YES